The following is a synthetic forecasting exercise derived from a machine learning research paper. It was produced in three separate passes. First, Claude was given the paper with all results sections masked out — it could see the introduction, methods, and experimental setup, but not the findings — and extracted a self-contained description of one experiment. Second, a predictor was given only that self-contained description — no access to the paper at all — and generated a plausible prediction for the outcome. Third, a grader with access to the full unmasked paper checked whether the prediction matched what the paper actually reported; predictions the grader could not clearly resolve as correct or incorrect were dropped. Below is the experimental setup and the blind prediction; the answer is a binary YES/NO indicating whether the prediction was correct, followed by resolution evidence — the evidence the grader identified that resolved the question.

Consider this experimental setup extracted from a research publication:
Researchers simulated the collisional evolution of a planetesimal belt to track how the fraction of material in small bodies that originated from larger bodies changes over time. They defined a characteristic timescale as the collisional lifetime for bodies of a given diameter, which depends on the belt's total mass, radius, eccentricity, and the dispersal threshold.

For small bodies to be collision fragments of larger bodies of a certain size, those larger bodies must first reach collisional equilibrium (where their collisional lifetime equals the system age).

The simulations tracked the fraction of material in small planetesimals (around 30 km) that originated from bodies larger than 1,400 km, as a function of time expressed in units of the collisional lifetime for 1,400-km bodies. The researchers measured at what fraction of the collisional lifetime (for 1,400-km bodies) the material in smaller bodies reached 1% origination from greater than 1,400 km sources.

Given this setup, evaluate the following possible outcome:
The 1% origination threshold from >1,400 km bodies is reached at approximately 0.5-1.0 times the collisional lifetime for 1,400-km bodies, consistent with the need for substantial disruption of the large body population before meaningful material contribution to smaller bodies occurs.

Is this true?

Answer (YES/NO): NO